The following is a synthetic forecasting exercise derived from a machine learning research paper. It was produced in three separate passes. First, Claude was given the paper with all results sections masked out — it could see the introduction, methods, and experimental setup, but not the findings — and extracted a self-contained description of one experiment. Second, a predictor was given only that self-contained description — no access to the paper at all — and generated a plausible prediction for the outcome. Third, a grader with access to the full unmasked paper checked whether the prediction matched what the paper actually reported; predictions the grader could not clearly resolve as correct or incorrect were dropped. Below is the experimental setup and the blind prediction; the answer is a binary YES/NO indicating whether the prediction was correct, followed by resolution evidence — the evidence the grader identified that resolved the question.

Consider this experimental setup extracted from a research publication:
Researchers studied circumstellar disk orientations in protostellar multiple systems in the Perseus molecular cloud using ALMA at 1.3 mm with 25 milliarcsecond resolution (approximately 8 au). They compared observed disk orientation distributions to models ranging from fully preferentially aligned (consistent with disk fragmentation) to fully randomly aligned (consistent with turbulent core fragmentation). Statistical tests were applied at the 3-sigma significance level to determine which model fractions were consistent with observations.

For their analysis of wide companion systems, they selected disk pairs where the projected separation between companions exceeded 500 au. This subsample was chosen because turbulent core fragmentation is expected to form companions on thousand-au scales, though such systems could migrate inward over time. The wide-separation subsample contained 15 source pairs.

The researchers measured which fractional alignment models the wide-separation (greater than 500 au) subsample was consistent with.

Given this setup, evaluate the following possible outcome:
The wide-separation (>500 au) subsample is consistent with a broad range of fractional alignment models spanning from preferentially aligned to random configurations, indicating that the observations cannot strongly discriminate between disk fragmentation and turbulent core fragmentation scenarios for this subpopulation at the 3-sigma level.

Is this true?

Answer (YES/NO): NO